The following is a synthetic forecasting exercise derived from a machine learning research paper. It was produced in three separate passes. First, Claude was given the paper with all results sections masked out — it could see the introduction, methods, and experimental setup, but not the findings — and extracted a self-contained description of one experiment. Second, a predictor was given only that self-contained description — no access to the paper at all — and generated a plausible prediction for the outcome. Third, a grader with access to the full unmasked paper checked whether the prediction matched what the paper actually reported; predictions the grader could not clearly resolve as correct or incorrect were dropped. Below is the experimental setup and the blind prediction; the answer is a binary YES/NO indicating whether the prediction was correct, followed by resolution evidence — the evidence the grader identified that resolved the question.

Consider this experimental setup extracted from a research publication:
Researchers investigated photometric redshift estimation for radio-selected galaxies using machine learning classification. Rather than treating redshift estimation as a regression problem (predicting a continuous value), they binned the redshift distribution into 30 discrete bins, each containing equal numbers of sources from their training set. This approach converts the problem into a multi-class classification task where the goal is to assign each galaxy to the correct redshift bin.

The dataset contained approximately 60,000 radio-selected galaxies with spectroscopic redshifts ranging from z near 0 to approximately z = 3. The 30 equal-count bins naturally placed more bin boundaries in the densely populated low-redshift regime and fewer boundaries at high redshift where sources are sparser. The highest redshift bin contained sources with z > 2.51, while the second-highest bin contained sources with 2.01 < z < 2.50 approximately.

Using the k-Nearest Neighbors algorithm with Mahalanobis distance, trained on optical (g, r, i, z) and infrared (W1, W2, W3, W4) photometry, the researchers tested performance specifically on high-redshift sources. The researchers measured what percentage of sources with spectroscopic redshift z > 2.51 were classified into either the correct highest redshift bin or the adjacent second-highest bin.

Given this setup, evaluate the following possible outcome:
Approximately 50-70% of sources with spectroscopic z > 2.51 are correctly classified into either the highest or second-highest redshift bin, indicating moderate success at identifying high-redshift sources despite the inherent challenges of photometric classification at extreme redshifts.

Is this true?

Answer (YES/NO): NO